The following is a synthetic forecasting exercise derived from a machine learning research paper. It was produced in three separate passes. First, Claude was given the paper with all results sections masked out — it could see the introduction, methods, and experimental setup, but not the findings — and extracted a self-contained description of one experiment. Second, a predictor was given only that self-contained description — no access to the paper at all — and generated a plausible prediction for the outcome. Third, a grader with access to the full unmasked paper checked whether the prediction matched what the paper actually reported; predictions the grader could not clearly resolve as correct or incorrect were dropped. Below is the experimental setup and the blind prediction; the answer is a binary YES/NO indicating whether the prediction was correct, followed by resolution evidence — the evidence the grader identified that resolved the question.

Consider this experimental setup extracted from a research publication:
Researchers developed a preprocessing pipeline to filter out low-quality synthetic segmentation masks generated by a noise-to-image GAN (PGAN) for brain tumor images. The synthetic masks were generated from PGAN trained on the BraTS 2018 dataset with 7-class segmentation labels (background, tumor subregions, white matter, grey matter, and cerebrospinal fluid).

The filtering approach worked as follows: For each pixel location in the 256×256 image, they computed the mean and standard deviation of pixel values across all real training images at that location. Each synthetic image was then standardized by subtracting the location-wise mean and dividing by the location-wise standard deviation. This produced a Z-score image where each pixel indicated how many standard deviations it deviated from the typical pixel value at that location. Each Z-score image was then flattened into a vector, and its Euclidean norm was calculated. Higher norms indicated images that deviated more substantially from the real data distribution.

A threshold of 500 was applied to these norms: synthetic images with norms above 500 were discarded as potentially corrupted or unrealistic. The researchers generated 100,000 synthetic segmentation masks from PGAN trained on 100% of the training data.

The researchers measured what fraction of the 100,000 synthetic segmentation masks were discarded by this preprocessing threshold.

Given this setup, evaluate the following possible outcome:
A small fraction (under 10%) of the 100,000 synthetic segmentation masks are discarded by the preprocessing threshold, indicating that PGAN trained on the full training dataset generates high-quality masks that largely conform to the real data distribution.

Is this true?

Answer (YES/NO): YES